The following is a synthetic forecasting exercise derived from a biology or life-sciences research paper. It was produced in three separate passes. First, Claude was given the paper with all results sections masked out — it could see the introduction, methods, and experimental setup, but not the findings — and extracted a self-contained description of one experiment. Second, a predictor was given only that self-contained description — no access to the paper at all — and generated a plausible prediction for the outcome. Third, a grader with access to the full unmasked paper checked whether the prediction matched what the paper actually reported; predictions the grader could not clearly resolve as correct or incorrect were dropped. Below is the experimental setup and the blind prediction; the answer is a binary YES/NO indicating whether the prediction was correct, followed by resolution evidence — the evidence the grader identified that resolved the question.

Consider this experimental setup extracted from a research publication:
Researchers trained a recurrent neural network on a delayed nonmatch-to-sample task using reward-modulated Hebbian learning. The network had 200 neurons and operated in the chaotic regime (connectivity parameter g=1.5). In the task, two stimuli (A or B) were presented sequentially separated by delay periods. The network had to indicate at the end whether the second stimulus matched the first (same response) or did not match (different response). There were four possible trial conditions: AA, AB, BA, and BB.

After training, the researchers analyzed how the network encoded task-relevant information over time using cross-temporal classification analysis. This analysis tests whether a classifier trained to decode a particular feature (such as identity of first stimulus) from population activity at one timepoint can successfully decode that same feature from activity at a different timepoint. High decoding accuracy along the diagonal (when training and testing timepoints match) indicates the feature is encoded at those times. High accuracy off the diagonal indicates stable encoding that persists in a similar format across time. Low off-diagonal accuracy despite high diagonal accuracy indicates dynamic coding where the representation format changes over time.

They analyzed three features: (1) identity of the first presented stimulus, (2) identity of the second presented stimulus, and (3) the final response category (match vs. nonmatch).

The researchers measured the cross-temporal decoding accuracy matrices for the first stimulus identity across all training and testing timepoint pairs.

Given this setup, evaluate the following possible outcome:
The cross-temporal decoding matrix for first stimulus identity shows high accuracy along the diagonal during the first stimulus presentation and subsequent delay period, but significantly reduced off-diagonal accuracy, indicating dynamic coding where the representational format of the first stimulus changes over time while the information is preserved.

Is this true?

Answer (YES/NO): YES